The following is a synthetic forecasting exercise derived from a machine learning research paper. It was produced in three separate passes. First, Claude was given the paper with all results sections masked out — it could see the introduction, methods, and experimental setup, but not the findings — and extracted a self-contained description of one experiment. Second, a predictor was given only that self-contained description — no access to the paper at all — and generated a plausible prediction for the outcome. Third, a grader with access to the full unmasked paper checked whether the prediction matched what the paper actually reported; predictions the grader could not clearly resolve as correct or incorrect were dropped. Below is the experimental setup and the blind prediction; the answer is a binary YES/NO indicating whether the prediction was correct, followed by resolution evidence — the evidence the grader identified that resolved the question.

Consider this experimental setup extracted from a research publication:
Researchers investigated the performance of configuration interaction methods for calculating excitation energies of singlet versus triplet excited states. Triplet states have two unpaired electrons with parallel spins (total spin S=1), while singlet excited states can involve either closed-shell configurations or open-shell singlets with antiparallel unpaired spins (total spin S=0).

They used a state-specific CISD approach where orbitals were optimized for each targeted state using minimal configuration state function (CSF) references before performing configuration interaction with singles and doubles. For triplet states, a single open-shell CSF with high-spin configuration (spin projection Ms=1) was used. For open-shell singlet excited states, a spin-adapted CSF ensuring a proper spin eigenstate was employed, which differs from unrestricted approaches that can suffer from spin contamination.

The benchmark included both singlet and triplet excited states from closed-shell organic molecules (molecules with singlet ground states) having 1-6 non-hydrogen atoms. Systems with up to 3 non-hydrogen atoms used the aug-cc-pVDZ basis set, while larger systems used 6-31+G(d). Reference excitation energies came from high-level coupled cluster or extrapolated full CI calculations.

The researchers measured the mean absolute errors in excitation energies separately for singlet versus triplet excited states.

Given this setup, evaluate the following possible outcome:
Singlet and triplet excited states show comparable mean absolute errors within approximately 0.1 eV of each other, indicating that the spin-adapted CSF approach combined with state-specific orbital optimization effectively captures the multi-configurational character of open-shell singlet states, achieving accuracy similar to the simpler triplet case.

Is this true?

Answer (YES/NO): YES